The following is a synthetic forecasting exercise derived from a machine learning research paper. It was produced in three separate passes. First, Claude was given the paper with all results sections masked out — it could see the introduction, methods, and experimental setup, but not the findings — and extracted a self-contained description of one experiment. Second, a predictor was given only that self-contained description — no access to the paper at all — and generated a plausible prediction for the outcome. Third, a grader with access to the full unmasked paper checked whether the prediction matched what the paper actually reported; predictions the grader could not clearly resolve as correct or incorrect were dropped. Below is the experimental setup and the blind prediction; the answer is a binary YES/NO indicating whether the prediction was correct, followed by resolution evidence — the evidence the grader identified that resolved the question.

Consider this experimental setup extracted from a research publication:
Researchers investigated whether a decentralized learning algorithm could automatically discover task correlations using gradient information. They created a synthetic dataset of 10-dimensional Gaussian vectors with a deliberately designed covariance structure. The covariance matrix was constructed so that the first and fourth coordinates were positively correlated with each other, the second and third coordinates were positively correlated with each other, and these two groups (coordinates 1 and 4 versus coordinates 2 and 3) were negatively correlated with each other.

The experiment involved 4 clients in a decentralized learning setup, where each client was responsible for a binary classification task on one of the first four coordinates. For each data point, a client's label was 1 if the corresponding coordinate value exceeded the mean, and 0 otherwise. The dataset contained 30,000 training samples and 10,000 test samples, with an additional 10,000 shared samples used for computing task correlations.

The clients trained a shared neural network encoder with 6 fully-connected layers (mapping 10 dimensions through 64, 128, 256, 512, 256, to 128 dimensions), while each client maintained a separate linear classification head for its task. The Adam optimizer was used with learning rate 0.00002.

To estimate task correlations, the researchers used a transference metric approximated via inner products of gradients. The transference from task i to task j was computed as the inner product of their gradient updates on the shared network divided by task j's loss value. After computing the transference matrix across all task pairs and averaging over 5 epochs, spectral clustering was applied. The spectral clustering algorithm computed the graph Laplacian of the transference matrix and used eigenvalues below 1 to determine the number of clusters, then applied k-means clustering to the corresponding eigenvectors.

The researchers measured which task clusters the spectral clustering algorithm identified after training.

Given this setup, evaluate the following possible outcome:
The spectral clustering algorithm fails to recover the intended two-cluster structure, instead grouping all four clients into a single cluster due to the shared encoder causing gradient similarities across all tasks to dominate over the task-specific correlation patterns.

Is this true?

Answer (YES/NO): NO